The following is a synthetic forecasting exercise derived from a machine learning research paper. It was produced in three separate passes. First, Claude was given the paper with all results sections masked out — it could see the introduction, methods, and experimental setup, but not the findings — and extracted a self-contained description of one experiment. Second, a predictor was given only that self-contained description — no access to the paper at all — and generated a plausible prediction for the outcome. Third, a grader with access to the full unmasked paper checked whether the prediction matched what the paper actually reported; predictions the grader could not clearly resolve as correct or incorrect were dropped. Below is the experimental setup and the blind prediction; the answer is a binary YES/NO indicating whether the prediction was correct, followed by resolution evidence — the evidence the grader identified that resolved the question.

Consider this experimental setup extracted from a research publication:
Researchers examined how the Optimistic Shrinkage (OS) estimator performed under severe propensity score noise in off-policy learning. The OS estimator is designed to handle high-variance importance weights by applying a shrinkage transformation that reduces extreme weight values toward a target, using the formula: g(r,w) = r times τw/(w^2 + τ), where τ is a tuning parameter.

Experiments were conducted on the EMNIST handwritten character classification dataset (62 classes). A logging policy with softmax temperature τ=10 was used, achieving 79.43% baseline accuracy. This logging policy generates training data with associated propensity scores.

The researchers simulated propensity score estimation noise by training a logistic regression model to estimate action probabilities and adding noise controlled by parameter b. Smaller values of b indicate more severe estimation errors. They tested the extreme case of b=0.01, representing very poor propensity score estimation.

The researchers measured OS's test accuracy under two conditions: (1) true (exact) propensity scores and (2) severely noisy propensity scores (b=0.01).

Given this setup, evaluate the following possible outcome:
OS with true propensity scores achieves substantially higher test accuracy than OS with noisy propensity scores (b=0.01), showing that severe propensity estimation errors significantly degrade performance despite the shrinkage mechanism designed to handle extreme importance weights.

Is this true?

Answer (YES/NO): YES